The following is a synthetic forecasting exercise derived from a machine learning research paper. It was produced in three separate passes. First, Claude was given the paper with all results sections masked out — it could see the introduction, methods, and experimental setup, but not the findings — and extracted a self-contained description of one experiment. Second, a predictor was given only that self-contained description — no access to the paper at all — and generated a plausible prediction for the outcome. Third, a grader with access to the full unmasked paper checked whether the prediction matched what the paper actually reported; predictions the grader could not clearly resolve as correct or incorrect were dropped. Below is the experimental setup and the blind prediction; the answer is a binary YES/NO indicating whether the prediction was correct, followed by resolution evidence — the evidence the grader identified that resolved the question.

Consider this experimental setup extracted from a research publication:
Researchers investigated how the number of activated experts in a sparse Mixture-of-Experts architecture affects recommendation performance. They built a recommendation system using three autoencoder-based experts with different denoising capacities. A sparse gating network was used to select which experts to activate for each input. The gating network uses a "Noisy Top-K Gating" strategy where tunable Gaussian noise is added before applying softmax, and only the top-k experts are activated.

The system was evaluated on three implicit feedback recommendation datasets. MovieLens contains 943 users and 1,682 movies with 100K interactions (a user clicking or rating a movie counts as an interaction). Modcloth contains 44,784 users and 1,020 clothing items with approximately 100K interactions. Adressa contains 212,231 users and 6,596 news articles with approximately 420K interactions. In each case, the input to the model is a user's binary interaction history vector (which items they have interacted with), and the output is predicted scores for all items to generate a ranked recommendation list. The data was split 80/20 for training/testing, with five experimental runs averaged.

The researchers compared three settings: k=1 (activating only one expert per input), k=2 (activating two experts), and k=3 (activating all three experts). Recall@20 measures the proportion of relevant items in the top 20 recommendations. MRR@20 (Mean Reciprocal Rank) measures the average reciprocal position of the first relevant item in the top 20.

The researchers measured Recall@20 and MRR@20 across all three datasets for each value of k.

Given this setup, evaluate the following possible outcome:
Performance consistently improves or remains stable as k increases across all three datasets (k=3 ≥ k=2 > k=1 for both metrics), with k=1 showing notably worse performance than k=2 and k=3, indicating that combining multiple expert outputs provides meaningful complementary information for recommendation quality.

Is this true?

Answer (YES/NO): NO